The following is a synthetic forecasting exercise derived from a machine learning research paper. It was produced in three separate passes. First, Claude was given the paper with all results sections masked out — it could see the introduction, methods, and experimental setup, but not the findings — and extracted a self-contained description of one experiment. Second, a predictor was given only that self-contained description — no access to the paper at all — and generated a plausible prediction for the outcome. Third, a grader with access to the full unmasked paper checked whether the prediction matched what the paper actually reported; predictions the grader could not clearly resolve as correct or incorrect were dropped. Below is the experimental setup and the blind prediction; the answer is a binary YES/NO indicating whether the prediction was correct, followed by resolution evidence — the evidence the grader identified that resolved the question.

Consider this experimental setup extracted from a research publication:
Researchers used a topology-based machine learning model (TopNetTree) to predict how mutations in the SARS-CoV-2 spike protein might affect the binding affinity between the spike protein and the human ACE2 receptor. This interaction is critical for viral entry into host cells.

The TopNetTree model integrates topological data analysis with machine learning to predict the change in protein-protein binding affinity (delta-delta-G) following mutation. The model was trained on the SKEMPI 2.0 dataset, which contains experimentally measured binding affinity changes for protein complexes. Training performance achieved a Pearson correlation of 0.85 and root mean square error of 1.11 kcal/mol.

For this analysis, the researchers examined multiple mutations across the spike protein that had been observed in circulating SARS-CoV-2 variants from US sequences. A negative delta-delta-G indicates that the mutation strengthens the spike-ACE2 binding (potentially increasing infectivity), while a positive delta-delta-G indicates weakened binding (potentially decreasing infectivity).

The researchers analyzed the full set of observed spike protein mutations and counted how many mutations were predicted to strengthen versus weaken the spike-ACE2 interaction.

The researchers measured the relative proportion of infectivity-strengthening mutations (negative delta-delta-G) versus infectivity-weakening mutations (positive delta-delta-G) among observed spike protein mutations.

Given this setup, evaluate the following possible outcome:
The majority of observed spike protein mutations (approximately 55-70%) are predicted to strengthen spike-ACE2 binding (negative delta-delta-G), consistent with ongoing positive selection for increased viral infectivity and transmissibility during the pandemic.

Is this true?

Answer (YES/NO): NO